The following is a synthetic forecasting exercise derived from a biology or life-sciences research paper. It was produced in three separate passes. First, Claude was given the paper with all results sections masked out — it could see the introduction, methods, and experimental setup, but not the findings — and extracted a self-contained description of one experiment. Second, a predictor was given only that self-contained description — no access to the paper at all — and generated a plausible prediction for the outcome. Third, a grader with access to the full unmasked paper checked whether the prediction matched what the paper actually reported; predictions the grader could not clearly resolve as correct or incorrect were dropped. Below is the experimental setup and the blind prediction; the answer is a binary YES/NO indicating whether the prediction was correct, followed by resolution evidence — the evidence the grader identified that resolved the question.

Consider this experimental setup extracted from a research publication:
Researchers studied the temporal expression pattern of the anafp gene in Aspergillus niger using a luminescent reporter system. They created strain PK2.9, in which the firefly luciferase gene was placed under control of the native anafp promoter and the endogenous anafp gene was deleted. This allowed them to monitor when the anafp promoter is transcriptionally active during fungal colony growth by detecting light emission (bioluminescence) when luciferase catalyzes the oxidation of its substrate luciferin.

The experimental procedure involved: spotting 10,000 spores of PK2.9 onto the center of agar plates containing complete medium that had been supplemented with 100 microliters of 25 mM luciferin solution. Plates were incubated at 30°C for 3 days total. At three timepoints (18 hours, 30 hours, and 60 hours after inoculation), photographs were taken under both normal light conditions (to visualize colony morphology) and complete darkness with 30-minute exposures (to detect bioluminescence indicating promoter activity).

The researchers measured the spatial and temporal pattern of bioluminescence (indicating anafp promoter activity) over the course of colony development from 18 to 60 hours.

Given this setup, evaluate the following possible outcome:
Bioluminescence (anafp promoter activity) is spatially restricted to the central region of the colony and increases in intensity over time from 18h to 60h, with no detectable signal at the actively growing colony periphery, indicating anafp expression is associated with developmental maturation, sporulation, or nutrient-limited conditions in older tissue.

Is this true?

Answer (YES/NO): NO